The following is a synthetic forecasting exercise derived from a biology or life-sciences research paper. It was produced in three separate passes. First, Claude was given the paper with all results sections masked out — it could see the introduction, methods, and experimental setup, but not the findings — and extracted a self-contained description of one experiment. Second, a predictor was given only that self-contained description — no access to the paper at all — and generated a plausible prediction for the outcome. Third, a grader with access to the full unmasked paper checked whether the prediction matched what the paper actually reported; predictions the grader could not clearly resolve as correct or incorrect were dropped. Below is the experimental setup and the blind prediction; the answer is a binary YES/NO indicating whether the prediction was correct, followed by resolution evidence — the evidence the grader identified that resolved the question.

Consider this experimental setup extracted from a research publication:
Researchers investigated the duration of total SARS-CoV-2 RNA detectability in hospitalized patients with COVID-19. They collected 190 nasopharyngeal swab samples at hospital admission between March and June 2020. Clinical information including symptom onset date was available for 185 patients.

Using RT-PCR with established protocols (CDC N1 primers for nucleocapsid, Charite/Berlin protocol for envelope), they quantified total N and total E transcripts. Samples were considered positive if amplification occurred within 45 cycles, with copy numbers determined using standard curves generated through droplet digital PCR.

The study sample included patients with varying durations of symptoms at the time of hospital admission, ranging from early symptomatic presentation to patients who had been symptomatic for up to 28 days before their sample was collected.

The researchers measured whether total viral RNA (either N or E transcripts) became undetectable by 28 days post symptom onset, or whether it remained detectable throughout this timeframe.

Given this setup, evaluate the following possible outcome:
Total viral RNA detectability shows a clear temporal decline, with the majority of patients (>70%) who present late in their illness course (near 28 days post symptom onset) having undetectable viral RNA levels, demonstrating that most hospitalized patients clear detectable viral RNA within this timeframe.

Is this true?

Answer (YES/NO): NO